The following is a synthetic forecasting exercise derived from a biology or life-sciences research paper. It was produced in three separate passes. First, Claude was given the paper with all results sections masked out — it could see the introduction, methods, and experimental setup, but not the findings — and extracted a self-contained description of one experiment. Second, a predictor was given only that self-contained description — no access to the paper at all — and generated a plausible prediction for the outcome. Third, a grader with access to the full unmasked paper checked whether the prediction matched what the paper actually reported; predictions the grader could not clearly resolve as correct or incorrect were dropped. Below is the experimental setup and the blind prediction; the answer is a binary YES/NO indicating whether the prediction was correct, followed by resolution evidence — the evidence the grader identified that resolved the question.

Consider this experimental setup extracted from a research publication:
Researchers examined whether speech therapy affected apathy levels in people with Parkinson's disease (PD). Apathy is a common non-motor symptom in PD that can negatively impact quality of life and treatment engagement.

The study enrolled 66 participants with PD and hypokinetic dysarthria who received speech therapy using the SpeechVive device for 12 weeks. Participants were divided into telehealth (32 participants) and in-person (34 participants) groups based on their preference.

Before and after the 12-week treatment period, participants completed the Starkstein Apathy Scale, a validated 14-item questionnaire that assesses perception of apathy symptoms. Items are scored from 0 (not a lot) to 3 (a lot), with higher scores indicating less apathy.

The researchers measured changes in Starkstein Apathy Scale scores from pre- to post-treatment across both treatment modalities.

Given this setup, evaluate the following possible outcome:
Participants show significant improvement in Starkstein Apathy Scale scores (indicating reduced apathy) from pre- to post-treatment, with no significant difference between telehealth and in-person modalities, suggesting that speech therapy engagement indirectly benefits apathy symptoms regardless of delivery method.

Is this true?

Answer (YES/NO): NO